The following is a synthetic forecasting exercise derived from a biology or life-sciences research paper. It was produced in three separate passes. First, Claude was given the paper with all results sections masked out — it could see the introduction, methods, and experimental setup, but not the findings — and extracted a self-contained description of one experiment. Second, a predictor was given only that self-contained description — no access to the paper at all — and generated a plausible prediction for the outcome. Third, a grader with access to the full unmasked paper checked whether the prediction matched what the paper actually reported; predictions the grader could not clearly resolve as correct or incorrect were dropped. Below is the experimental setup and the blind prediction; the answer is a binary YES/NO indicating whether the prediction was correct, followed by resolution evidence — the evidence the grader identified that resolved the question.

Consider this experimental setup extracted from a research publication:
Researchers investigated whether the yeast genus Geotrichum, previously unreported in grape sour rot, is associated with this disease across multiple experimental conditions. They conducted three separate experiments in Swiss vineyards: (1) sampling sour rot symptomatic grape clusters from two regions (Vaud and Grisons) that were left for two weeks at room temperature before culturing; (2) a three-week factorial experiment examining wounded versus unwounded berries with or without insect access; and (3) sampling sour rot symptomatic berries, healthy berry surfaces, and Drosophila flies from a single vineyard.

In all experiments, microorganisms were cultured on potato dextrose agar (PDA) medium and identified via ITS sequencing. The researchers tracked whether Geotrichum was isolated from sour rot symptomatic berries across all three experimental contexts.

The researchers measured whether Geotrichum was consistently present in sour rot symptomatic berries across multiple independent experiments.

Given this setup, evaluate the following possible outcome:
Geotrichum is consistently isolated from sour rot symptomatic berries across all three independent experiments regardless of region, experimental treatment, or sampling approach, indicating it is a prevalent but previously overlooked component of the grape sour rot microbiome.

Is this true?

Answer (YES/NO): YES